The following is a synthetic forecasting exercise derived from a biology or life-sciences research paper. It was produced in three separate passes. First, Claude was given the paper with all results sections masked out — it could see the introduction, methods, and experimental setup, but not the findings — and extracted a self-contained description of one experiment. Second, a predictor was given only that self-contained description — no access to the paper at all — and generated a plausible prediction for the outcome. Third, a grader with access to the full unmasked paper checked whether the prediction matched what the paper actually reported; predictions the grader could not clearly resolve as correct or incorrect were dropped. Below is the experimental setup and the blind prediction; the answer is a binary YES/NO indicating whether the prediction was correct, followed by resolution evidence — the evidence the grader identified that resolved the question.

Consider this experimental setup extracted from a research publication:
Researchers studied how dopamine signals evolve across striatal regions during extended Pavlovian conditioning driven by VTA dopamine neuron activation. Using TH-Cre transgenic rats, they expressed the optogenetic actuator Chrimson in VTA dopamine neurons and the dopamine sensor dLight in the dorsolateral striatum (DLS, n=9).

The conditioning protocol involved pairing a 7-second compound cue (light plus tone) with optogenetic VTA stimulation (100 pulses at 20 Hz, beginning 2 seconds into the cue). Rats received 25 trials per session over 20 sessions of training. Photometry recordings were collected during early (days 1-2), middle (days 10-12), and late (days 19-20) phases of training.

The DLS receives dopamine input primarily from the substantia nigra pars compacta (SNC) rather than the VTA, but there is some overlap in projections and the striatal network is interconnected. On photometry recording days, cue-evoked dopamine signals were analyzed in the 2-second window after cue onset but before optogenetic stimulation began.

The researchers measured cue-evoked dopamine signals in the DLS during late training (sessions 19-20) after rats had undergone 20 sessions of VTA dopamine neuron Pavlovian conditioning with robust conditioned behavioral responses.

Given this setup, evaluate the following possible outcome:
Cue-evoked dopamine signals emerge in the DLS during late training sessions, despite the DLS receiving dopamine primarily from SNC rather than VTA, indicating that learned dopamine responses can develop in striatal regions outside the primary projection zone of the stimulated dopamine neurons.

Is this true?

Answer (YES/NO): NO